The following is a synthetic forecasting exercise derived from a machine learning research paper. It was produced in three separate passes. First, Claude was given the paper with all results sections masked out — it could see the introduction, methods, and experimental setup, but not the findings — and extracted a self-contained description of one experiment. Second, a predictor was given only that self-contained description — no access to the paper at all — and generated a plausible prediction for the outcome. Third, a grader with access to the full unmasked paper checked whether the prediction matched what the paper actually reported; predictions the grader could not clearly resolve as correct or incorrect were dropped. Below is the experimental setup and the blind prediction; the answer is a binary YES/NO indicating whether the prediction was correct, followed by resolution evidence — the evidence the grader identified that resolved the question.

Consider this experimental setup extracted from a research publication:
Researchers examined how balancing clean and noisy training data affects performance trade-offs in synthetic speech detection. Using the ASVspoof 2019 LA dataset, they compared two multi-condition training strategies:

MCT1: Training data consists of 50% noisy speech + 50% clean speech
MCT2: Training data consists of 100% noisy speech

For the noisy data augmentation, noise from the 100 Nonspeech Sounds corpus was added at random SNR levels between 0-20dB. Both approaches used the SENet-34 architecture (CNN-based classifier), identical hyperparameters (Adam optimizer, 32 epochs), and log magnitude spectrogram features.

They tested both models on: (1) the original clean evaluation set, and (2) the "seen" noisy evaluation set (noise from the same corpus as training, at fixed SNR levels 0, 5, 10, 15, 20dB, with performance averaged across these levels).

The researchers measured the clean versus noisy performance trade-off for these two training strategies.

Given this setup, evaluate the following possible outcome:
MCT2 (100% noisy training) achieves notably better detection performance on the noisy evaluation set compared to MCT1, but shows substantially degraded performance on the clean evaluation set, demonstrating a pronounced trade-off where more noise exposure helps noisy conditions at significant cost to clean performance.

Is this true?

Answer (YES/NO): YES